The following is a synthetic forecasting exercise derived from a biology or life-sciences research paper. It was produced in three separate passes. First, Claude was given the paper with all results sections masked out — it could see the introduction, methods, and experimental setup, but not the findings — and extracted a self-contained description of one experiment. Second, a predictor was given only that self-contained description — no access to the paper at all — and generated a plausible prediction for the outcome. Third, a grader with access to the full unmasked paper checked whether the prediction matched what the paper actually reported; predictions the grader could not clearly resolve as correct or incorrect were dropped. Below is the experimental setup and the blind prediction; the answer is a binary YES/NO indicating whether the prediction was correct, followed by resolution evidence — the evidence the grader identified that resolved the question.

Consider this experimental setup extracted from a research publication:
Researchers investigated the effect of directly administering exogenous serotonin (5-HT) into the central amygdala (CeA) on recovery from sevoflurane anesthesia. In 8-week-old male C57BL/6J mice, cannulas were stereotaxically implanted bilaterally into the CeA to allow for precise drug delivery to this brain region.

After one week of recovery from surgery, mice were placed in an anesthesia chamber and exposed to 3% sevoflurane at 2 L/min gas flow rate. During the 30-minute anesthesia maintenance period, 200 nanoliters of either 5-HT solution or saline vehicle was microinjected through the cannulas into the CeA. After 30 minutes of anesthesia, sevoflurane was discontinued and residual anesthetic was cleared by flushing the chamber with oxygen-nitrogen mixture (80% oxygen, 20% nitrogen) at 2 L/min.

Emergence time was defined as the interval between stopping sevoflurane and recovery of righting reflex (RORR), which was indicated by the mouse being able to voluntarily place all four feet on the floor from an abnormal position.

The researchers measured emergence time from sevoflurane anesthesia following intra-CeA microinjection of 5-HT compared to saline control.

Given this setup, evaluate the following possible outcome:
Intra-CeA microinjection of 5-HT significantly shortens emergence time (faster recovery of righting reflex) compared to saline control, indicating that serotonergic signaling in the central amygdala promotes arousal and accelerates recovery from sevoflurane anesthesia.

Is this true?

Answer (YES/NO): YES